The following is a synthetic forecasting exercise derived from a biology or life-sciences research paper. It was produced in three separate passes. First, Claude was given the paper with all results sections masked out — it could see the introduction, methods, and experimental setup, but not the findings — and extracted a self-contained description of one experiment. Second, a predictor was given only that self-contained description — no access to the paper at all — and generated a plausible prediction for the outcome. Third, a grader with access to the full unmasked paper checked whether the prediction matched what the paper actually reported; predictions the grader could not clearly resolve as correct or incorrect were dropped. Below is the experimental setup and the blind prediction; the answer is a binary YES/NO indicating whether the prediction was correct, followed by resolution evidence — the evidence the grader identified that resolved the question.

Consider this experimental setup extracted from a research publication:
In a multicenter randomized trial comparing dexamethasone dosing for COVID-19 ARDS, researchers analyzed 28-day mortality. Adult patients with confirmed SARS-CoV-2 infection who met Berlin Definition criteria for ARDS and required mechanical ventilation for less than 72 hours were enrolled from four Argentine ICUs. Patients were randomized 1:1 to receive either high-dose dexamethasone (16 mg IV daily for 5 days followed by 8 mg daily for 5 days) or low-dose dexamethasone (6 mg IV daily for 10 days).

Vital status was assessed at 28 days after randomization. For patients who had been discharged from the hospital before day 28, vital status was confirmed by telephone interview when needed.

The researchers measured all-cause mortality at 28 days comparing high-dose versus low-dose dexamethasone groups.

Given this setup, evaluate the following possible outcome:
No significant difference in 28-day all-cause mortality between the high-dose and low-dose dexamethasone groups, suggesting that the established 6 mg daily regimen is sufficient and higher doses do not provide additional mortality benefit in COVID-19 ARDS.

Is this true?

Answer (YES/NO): YES